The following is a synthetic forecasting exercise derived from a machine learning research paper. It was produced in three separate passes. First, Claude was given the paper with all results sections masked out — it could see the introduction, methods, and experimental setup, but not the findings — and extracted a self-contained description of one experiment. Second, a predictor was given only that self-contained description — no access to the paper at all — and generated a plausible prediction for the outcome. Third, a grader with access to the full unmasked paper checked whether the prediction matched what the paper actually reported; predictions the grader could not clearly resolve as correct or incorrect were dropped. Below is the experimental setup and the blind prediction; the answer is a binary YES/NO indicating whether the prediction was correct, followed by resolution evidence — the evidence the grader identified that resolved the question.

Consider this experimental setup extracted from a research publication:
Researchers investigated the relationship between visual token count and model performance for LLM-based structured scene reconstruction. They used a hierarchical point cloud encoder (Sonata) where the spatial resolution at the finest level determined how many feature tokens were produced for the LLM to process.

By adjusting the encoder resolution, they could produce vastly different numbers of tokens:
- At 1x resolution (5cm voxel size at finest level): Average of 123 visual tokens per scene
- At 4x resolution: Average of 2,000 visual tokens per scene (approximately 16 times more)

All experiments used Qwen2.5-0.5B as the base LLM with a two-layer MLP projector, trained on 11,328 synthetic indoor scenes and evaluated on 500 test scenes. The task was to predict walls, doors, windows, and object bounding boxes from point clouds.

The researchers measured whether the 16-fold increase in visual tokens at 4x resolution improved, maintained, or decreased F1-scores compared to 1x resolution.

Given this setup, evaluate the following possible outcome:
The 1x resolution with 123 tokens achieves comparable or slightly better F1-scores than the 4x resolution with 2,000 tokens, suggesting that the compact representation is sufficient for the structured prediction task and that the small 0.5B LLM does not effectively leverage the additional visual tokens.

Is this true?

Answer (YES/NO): NO